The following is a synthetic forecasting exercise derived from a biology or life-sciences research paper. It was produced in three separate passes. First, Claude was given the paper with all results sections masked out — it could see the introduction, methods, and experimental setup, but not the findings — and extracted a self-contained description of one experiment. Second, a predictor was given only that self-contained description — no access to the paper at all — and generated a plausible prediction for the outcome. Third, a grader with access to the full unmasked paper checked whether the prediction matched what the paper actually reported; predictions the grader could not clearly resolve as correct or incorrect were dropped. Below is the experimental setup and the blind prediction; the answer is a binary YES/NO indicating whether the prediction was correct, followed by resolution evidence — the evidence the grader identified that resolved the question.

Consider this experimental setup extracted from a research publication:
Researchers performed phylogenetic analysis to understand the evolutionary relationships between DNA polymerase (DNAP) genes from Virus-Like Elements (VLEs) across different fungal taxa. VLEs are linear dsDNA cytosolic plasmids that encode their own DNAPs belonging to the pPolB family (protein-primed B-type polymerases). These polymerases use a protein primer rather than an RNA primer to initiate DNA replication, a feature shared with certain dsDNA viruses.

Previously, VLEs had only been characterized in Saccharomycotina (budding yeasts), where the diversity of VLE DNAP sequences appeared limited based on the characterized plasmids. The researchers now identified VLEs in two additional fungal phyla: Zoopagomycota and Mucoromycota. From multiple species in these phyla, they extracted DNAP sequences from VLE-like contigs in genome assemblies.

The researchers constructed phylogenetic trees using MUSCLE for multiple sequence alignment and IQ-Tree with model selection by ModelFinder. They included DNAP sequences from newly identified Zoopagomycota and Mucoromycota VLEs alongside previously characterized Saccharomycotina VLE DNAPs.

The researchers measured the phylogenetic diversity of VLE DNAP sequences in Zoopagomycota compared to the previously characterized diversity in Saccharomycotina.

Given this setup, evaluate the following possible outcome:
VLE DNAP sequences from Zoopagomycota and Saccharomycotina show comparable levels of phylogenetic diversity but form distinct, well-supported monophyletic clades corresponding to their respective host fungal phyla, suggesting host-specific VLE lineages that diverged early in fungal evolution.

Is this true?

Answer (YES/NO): NO